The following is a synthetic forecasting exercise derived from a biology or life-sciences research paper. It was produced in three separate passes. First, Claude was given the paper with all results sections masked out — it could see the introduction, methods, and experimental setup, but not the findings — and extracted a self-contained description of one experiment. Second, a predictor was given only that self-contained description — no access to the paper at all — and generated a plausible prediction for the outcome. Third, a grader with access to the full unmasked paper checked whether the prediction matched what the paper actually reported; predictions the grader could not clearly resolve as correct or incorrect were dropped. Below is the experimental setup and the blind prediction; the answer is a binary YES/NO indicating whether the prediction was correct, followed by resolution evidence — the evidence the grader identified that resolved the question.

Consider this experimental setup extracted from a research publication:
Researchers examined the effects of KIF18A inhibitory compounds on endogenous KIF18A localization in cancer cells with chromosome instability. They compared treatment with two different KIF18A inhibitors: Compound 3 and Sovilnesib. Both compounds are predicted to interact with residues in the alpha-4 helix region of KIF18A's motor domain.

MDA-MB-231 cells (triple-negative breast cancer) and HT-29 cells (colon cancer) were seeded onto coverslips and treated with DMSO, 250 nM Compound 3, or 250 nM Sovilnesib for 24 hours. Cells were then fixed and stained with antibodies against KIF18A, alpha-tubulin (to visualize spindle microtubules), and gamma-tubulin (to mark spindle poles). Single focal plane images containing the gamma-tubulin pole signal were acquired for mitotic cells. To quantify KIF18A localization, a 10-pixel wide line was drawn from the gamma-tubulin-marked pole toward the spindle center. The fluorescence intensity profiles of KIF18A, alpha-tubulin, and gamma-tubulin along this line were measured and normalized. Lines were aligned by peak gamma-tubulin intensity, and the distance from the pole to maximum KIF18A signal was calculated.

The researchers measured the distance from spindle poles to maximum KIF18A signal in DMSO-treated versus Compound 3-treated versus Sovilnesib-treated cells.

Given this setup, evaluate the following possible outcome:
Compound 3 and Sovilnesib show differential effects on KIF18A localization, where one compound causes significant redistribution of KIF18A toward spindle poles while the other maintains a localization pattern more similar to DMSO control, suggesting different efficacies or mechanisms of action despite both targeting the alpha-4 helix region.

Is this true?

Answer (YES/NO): NO